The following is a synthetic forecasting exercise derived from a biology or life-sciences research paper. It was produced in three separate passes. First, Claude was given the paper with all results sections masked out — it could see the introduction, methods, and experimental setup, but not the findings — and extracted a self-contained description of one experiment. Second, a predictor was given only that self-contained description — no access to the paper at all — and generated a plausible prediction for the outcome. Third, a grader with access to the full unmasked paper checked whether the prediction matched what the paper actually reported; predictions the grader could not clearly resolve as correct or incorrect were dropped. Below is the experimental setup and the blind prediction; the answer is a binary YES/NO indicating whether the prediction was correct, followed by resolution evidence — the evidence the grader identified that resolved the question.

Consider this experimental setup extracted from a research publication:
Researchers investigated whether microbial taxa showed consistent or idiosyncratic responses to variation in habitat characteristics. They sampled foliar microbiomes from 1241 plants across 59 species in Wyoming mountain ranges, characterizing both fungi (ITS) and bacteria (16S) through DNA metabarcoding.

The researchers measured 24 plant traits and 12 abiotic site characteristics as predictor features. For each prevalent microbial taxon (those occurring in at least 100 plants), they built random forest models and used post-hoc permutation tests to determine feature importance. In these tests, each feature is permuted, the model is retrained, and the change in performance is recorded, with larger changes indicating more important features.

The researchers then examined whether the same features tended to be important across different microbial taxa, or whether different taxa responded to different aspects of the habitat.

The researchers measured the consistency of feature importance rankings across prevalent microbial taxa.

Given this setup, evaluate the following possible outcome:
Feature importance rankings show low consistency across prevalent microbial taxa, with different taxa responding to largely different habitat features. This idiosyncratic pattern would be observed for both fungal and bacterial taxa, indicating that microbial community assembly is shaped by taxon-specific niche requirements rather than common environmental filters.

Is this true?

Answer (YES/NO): NO